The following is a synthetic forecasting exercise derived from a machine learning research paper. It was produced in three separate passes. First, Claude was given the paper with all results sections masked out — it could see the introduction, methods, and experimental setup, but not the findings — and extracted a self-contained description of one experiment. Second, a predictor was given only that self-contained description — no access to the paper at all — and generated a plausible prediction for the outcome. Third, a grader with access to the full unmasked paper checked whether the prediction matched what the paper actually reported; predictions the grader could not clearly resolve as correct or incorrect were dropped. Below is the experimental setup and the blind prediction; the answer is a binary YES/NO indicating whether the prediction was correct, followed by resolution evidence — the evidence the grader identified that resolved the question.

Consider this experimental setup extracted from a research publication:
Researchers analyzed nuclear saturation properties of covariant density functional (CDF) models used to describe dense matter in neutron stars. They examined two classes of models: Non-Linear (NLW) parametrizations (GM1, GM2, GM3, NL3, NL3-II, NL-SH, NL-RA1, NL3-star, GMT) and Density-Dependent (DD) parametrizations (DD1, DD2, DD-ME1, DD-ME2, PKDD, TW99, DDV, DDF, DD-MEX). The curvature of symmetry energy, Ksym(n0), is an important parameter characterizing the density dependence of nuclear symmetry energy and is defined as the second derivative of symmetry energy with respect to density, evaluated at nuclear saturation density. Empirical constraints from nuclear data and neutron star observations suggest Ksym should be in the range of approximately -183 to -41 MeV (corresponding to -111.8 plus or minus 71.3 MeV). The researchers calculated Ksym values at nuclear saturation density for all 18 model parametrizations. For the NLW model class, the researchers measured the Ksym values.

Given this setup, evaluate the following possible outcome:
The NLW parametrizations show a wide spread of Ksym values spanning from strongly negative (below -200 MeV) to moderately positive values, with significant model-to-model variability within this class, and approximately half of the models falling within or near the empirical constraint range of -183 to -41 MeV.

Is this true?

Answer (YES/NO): NO